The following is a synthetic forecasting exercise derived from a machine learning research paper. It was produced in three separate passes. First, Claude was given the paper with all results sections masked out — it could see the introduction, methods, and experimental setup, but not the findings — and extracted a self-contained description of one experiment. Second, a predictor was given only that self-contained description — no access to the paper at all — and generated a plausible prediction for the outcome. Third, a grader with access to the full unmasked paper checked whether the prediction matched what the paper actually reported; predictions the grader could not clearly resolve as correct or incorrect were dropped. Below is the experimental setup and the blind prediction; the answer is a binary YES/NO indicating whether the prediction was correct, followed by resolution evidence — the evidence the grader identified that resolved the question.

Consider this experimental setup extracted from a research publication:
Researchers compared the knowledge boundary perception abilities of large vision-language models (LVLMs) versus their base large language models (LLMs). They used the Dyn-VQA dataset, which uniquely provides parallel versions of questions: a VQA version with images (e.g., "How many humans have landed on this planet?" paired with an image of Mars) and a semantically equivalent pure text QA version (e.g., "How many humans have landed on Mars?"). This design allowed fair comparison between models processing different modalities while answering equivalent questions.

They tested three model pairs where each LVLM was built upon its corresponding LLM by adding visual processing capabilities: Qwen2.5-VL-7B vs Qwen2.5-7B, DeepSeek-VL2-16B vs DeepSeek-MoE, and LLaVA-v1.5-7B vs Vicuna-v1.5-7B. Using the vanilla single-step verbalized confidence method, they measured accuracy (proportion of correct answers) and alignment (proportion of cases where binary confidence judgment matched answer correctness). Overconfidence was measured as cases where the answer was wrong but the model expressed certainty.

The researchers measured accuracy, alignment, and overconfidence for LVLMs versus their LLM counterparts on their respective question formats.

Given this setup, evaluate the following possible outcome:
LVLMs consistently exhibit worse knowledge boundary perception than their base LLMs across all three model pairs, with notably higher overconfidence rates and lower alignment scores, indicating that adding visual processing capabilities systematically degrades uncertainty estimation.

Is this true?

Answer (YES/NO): NO